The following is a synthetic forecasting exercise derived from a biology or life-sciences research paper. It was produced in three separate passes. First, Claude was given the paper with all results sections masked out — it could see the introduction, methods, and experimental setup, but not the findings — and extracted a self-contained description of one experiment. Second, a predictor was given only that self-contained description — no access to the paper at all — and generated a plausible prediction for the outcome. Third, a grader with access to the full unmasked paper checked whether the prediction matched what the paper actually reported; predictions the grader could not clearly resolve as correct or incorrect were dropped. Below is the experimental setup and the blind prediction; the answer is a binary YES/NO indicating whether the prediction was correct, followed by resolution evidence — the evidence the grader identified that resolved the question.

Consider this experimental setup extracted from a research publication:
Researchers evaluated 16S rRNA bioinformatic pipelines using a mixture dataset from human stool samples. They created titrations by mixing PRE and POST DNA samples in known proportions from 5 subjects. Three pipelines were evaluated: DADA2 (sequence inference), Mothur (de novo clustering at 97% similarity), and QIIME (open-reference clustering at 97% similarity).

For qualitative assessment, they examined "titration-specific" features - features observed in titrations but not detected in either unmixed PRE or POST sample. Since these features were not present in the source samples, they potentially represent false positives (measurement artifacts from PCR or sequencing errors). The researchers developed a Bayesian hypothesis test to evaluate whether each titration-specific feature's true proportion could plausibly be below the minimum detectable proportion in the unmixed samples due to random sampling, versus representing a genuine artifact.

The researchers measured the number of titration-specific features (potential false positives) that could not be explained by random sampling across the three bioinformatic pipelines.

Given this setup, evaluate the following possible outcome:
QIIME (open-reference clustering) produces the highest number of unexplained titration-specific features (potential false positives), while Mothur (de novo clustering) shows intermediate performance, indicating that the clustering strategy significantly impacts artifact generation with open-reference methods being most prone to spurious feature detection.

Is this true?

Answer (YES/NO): NO